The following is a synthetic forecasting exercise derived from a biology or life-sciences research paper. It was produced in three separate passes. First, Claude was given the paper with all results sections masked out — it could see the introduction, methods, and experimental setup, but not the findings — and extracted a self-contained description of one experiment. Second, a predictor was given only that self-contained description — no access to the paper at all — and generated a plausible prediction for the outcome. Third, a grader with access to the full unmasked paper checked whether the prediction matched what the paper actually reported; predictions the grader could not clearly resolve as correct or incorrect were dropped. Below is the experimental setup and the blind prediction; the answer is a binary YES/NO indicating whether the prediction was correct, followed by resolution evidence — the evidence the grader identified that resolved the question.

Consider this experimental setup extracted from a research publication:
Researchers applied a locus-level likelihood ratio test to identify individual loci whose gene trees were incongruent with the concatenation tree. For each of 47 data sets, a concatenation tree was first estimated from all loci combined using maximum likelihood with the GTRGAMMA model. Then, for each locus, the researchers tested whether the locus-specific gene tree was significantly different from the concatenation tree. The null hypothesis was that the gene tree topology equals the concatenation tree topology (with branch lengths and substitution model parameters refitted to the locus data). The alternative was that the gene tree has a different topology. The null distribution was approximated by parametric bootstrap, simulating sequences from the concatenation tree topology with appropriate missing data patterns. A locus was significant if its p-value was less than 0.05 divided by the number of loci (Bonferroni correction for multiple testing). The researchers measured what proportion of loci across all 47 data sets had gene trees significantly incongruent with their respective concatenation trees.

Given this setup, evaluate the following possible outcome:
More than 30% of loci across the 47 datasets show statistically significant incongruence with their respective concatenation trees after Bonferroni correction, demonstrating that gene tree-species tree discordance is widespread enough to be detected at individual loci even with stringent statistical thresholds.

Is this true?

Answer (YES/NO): YES